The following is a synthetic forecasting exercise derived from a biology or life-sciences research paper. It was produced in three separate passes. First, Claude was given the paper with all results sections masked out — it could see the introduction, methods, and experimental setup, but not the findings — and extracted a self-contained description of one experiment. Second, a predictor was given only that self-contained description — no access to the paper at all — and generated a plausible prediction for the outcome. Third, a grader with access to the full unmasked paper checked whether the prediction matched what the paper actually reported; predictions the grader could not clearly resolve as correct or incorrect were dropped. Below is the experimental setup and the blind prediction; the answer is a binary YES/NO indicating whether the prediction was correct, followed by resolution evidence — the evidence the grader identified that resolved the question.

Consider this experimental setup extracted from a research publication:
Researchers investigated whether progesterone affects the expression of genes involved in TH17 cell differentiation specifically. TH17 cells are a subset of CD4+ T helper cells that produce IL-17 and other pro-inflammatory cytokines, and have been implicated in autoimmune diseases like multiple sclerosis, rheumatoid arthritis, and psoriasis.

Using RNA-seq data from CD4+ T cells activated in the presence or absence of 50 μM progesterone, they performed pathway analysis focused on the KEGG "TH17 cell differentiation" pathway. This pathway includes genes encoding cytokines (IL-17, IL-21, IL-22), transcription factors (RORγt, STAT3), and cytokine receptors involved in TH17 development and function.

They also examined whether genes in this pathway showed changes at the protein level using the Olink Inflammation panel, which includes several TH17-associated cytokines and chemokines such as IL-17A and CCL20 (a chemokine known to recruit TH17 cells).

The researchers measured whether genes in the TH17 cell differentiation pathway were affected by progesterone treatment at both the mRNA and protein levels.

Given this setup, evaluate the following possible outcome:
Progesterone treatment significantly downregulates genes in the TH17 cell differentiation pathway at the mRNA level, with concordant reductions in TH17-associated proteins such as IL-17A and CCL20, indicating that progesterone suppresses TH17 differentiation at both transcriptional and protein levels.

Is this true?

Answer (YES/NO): NO